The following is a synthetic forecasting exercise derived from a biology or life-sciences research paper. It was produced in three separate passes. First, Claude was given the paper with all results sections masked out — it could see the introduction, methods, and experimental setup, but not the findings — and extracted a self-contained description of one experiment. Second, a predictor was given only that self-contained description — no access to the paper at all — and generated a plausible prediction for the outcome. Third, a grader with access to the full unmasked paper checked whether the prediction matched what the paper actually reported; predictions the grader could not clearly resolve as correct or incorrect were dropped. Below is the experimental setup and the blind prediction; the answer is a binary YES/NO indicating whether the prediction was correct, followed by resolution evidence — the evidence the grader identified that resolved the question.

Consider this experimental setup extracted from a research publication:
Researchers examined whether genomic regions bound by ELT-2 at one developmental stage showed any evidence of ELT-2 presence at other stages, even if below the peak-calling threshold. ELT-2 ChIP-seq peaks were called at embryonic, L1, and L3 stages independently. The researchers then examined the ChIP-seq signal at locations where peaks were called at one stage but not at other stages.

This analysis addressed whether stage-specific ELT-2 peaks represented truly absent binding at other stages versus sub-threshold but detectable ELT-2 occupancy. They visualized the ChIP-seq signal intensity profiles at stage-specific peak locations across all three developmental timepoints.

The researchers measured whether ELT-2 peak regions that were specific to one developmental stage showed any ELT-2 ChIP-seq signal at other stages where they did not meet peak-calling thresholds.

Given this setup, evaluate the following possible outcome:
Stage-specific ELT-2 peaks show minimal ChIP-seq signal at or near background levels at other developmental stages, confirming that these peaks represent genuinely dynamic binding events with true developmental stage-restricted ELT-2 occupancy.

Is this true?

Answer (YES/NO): NO